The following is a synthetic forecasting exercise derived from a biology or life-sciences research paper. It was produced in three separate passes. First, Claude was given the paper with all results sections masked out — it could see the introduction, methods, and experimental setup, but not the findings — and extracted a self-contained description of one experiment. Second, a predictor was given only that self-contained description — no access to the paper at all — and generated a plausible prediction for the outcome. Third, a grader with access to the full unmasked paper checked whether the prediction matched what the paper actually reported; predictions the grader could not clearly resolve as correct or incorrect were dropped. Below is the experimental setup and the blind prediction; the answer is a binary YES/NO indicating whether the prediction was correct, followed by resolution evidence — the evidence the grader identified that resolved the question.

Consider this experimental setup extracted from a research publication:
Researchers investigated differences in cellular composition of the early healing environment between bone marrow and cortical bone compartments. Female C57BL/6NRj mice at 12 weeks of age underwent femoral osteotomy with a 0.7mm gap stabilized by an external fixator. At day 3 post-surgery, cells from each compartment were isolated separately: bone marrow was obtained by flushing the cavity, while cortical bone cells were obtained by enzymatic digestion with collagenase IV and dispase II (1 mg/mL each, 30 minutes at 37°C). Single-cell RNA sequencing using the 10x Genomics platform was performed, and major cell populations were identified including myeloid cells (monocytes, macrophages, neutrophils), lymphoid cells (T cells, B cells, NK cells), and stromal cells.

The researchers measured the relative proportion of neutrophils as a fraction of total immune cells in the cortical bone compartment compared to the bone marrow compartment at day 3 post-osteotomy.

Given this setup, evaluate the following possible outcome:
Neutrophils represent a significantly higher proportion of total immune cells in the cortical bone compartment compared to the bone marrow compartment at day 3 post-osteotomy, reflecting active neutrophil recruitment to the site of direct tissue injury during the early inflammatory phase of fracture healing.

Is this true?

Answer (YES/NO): YES